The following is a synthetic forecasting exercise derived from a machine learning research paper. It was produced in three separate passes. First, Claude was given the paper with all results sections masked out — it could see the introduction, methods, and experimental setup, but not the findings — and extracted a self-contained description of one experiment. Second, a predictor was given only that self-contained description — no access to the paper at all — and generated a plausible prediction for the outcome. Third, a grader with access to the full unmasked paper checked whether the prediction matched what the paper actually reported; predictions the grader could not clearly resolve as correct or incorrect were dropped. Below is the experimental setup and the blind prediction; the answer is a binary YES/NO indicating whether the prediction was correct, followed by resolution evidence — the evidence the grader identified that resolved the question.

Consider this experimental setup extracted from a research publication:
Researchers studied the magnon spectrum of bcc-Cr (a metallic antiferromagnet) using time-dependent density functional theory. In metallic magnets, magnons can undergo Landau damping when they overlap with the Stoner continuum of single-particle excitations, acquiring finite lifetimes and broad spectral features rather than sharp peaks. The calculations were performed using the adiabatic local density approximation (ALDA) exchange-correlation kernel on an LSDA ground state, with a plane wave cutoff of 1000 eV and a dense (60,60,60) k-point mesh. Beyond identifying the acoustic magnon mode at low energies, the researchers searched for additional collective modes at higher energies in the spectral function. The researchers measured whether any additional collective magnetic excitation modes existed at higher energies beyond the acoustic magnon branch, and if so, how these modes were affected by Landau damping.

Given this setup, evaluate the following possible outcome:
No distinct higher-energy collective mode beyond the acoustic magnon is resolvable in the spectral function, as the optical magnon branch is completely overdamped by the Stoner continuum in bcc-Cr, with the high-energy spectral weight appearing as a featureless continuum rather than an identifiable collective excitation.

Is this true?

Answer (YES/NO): NO